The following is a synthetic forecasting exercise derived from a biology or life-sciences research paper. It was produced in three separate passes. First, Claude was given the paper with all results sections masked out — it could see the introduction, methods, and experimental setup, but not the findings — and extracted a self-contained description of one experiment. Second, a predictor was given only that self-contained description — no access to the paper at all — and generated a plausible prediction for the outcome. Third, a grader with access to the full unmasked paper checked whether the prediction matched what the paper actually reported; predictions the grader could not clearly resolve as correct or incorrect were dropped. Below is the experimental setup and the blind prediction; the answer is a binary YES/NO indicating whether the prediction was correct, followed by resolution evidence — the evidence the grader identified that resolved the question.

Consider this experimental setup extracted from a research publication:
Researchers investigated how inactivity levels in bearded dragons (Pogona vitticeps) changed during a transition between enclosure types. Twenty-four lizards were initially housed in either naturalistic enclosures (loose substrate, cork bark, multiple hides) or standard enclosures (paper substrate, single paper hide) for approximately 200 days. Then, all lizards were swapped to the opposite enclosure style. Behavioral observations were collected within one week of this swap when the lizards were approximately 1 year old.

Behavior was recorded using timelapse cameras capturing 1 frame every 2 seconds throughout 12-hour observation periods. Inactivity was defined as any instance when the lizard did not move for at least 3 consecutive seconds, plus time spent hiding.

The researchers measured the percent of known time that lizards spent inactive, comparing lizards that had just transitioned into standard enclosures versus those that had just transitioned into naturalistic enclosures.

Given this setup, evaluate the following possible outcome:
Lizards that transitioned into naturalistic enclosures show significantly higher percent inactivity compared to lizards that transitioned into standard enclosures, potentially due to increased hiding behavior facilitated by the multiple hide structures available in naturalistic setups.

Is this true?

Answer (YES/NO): NO